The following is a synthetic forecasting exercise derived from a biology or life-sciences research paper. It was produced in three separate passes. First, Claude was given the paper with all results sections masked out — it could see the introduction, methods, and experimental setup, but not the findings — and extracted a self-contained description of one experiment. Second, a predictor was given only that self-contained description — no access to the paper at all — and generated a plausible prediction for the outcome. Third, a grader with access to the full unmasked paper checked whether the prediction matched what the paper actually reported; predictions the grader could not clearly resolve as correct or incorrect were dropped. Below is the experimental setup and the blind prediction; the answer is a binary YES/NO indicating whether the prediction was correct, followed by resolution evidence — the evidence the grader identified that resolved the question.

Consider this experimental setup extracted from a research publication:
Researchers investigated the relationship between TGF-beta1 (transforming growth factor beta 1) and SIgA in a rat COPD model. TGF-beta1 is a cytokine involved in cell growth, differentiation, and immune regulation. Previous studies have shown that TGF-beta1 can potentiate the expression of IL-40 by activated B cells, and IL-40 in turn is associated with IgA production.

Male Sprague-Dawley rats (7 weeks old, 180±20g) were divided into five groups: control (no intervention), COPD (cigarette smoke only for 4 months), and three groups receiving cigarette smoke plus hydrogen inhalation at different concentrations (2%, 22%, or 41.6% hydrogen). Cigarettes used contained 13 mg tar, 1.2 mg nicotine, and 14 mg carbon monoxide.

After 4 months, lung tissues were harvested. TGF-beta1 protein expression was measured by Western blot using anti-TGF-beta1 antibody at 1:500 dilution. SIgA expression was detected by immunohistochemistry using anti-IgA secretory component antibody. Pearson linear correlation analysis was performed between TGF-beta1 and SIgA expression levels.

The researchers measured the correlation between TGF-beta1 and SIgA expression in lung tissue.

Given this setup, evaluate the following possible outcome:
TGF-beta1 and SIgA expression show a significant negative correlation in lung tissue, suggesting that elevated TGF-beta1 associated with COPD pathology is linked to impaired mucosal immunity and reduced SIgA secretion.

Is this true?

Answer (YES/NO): YES